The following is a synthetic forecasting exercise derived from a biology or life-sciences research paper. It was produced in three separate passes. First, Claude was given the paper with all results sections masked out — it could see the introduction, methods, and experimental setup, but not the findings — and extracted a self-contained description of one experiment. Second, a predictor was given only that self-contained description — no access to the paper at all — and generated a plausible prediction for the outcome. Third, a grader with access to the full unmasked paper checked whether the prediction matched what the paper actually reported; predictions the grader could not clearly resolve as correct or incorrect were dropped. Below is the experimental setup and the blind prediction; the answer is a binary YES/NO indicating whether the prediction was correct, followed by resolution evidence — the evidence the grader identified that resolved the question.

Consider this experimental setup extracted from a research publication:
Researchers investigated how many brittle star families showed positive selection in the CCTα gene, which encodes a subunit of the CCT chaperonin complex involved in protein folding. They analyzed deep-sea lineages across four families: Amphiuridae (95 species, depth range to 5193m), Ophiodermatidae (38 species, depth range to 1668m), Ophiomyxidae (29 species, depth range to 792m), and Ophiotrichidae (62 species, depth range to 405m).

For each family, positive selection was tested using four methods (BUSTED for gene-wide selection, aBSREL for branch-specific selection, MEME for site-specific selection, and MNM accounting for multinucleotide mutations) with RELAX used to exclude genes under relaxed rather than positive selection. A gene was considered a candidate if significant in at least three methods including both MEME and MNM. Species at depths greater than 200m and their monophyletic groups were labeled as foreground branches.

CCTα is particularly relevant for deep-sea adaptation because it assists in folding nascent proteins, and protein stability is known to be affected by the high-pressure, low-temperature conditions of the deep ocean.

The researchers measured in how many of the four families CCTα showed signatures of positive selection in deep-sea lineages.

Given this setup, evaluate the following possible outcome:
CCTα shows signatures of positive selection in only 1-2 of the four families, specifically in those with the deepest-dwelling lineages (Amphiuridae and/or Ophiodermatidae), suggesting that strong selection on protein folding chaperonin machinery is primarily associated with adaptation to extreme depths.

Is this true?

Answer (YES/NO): NO